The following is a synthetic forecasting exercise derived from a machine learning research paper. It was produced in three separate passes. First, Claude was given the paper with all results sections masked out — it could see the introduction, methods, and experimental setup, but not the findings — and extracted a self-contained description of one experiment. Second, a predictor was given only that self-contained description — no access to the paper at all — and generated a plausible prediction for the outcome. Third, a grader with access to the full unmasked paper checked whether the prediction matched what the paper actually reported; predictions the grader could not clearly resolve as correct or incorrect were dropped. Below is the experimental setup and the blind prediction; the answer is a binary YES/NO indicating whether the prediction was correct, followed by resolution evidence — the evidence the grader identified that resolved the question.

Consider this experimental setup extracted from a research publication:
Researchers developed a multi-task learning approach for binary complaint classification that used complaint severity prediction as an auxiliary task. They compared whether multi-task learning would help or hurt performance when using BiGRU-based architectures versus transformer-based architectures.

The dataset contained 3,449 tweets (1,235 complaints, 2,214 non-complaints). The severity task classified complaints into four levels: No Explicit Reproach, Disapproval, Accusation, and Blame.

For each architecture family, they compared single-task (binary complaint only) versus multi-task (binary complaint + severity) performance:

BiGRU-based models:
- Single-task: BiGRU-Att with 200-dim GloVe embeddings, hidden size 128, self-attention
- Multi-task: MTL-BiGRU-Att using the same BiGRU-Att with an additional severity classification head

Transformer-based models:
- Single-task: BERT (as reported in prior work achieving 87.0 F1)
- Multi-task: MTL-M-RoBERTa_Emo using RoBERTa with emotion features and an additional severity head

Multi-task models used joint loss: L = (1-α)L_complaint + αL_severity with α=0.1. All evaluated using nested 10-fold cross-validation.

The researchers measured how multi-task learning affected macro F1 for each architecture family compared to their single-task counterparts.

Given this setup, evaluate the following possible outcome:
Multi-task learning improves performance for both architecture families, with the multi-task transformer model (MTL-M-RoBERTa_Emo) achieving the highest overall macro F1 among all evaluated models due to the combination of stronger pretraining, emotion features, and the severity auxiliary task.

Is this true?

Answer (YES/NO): YES